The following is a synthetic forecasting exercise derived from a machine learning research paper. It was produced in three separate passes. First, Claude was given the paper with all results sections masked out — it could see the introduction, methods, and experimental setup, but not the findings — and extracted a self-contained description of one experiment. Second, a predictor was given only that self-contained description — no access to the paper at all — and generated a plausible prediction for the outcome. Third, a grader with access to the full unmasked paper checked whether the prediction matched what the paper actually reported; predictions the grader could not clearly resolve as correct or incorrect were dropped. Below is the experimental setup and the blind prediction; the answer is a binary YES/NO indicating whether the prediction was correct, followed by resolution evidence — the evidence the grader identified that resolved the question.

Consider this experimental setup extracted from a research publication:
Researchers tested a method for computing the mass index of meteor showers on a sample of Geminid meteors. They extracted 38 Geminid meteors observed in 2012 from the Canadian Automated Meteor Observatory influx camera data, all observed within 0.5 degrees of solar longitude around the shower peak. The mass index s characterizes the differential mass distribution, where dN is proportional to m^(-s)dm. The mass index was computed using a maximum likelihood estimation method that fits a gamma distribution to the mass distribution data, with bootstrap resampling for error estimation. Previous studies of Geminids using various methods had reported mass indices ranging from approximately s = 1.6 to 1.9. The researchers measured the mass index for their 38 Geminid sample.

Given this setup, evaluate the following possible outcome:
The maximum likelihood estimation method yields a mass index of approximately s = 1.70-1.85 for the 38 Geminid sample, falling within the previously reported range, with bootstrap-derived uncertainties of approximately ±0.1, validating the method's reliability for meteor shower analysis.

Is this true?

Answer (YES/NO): NO